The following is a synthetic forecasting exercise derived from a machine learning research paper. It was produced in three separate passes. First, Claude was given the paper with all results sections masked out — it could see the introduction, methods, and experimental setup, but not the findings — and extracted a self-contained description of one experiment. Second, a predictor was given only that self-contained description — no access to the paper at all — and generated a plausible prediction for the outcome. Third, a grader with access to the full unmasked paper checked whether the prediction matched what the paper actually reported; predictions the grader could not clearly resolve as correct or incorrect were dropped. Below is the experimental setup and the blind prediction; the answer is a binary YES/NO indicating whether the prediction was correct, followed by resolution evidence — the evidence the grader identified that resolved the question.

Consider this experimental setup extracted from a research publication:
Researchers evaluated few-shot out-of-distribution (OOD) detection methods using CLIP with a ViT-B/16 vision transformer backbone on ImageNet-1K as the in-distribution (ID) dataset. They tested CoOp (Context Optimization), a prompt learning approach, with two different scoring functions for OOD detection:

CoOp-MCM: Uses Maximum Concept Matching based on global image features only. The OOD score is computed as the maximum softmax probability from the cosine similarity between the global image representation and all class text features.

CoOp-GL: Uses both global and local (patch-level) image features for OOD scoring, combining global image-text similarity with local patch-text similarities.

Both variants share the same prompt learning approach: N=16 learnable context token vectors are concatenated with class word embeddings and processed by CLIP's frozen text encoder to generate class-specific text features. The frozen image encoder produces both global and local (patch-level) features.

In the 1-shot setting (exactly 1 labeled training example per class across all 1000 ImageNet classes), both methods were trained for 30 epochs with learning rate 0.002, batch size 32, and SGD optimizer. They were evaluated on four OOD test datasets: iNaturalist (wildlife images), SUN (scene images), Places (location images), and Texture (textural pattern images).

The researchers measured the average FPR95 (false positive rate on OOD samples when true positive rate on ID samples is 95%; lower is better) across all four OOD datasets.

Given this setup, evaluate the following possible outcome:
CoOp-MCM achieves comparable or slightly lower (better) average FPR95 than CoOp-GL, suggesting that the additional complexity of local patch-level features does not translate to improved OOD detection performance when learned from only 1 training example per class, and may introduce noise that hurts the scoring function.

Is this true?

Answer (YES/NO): NO